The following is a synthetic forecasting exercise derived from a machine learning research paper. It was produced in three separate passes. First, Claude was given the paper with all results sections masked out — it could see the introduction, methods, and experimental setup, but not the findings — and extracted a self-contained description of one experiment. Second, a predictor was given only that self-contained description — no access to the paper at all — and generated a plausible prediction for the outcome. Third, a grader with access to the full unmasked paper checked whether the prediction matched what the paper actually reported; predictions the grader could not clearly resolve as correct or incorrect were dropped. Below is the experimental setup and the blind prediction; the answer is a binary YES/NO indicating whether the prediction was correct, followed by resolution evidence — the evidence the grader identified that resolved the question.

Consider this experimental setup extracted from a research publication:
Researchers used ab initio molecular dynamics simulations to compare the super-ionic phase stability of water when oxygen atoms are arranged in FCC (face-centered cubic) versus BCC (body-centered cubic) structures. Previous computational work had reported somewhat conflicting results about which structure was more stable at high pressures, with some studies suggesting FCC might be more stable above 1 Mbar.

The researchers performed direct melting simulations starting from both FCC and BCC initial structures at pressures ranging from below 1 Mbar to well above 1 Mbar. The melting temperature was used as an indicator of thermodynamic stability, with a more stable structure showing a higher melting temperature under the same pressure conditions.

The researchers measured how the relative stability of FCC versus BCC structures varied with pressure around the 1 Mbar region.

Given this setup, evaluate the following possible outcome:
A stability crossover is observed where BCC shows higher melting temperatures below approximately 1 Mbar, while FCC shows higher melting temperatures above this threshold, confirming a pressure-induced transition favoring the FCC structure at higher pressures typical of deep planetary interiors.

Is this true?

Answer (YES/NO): NO